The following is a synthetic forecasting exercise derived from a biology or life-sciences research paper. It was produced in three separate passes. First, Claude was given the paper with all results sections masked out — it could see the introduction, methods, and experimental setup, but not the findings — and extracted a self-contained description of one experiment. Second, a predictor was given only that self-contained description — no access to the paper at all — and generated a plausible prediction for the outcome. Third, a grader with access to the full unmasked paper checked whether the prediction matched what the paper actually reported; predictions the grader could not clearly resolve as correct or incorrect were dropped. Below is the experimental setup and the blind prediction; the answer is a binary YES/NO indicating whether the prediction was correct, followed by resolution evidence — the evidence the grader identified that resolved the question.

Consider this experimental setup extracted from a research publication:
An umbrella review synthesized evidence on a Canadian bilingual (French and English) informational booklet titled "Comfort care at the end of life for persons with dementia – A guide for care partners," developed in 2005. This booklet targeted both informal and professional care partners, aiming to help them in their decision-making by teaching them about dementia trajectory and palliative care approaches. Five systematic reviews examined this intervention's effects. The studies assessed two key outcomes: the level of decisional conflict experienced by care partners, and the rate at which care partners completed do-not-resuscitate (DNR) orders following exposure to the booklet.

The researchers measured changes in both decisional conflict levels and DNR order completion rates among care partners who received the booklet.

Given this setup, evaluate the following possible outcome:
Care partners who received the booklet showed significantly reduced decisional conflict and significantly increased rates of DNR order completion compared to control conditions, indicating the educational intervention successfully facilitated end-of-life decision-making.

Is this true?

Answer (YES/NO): NO